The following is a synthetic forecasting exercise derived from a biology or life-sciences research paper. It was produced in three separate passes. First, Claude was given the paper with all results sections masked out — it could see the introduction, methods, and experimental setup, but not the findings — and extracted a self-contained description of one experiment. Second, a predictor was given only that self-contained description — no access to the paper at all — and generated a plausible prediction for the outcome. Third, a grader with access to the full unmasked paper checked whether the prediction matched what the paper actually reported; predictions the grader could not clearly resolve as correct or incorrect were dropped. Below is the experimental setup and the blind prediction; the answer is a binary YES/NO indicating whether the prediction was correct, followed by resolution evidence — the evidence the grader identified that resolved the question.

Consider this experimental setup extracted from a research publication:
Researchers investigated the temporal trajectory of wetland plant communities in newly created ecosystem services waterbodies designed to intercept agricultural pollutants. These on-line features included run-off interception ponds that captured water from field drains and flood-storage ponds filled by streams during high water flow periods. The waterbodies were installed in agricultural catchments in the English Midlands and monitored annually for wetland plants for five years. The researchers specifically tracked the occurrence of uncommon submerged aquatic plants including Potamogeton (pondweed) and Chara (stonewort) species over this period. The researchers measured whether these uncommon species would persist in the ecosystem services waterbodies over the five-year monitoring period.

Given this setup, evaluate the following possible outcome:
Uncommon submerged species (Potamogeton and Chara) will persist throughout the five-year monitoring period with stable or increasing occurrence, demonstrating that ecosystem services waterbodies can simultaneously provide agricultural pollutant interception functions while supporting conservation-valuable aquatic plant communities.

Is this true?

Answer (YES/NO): NO